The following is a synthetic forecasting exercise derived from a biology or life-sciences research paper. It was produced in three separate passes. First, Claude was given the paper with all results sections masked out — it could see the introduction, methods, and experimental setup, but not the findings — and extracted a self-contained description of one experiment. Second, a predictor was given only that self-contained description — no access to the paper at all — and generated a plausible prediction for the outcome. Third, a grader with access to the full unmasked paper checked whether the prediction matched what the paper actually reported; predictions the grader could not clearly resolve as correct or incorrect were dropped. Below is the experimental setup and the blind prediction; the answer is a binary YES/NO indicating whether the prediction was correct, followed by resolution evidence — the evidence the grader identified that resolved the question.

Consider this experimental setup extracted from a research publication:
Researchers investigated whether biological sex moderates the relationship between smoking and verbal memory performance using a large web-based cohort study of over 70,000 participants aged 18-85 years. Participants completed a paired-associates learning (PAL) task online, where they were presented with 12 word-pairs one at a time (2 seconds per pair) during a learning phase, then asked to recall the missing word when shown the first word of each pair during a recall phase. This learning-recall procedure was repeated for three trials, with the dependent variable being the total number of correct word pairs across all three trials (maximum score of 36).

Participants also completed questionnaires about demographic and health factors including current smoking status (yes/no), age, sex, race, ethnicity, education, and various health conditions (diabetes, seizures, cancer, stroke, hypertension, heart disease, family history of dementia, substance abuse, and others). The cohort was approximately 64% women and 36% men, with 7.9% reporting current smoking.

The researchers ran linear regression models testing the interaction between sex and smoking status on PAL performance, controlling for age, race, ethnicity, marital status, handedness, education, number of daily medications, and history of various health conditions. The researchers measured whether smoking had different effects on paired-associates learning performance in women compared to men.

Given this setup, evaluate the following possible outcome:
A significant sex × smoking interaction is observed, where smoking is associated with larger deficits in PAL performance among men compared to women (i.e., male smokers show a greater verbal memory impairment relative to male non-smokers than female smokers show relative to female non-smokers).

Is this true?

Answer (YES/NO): NO